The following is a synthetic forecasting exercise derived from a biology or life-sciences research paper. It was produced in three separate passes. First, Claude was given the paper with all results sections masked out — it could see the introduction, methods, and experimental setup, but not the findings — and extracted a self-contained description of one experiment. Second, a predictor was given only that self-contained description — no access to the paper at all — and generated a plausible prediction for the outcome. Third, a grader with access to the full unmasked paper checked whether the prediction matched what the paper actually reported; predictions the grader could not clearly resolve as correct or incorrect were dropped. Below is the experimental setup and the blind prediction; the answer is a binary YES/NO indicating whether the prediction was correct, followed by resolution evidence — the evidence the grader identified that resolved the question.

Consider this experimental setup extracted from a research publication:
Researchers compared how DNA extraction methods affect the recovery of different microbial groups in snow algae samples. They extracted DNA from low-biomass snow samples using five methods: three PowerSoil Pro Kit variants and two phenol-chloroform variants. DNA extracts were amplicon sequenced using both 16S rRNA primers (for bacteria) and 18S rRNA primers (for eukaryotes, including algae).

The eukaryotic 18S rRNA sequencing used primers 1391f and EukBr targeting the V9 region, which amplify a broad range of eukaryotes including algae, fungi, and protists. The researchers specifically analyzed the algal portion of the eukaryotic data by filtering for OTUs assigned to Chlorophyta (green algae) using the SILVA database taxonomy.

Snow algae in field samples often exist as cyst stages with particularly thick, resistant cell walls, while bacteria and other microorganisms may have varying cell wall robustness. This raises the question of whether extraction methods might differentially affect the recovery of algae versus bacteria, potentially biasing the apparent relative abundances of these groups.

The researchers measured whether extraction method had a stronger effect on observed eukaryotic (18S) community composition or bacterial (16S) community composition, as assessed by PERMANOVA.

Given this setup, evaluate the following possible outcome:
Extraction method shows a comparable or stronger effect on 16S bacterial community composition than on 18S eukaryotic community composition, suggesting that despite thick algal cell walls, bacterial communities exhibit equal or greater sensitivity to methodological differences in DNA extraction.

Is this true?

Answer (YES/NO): NO